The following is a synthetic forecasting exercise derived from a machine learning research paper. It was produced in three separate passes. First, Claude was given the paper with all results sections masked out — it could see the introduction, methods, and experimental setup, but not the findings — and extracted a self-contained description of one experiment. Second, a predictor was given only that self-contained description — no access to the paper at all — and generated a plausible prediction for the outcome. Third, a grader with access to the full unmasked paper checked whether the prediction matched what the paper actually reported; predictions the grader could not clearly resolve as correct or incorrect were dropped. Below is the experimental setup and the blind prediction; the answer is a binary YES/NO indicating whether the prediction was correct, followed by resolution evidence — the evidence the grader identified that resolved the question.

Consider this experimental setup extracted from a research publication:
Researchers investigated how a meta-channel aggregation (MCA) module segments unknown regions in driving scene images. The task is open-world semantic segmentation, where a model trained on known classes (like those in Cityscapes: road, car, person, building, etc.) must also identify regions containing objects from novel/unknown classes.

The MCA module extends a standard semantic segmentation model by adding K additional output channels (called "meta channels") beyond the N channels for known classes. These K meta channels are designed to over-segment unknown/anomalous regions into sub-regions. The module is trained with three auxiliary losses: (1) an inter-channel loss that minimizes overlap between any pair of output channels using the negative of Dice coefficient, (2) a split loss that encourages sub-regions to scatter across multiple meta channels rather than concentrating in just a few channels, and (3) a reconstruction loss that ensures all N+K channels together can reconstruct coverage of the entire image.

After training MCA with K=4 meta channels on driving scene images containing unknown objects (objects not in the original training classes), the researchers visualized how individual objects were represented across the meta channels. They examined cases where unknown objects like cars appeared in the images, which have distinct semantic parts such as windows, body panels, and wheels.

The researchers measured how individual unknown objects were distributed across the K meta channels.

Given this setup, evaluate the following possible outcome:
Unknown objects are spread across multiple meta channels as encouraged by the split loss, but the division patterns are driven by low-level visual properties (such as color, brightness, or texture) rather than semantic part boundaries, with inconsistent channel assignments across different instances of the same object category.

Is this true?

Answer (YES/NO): NO